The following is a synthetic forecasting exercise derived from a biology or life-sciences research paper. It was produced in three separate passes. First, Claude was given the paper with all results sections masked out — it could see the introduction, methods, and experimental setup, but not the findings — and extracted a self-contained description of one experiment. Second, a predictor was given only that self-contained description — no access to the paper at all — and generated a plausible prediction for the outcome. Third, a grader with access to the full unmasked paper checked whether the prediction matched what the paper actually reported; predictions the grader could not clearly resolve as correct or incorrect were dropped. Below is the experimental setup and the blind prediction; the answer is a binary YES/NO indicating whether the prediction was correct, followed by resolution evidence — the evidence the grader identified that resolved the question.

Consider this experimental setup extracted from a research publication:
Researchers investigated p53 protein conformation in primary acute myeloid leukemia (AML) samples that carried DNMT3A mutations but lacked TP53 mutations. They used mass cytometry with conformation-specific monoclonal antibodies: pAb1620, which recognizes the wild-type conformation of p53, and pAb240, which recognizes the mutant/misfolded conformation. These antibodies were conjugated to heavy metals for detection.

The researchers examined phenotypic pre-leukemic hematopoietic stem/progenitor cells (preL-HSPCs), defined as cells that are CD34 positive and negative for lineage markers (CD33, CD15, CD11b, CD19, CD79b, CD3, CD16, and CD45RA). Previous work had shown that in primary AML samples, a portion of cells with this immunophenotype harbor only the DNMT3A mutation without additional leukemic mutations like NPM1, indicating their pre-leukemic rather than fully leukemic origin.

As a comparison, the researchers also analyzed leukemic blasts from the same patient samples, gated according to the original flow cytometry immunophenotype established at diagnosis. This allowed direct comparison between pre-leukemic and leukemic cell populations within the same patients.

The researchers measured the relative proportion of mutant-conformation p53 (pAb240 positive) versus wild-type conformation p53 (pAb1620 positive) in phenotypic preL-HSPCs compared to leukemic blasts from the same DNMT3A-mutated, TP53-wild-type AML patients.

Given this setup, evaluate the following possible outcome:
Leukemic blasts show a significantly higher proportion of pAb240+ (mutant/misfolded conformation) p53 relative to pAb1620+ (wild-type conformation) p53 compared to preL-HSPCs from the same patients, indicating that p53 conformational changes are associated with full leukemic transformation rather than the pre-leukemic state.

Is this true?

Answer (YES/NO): NO